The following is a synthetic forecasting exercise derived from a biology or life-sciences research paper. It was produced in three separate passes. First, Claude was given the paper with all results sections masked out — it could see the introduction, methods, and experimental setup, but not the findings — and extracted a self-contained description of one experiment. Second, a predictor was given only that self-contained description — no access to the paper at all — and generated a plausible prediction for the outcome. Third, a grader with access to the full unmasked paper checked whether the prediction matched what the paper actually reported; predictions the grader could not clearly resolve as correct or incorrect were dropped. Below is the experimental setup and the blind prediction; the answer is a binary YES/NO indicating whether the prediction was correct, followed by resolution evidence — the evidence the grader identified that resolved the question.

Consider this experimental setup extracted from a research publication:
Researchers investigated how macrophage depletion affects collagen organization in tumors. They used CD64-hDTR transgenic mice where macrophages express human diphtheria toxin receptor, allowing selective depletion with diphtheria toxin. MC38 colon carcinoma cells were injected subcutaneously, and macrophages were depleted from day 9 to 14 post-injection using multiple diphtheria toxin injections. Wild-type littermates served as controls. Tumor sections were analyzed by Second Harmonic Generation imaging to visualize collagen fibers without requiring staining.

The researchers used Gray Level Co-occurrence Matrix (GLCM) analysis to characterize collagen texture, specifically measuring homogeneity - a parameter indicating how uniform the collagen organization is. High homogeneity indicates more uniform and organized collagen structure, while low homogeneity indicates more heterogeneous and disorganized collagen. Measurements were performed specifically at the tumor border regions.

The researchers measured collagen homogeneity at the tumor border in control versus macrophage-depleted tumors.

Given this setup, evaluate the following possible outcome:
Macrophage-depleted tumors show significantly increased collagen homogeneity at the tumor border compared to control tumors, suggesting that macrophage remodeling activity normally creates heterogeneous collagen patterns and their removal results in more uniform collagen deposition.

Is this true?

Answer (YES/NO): NO